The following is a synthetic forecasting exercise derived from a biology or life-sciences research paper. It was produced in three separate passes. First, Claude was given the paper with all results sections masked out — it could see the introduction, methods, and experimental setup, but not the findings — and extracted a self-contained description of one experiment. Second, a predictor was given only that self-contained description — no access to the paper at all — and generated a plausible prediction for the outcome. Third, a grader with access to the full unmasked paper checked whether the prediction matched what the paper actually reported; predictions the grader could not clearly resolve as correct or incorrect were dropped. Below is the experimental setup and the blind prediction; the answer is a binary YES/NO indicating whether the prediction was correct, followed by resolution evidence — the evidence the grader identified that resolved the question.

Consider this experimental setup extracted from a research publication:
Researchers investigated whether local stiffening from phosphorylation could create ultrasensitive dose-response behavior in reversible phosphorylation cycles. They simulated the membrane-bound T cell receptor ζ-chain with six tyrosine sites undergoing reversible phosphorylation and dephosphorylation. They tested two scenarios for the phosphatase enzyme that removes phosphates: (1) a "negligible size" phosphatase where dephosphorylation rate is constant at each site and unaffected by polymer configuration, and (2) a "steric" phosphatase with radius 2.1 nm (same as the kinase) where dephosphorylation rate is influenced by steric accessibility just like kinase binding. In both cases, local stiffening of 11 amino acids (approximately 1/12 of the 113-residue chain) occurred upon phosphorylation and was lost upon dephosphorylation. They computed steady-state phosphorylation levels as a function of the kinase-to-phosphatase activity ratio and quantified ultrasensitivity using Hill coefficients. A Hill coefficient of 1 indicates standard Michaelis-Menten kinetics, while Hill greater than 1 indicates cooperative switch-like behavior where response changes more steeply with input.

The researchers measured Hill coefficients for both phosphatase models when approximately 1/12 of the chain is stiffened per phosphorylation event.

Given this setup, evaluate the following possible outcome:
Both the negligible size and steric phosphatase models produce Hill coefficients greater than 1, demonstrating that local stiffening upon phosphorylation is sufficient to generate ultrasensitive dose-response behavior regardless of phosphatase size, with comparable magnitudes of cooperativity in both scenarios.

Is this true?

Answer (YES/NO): NO